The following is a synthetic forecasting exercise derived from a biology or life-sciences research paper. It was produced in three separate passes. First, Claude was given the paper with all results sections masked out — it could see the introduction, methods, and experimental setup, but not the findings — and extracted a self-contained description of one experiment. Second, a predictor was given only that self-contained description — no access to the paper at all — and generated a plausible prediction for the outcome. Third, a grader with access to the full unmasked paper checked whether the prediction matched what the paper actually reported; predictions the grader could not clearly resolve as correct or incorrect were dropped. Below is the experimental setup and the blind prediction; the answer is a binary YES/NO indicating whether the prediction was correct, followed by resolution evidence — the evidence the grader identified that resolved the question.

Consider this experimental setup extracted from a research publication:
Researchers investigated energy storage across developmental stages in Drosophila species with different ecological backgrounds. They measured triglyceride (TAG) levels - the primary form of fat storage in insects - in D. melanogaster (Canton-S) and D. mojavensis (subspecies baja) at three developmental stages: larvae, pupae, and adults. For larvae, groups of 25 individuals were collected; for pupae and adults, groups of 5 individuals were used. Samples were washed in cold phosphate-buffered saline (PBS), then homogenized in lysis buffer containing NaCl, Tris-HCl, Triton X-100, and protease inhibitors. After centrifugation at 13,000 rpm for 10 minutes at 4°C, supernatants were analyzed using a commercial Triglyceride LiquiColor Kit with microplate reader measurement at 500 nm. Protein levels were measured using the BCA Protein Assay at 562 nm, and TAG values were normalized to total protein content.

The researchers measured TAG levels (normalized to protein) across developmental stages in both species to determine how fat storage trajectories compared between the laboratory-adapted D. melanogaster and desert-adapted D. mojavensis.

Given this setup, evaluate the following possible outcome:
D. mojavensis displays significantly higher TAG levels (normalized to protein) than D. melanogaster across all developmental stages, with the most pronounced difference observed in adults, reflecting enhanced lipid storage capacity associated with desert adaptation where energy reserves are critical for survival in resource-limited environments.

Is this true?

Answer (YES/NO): NO